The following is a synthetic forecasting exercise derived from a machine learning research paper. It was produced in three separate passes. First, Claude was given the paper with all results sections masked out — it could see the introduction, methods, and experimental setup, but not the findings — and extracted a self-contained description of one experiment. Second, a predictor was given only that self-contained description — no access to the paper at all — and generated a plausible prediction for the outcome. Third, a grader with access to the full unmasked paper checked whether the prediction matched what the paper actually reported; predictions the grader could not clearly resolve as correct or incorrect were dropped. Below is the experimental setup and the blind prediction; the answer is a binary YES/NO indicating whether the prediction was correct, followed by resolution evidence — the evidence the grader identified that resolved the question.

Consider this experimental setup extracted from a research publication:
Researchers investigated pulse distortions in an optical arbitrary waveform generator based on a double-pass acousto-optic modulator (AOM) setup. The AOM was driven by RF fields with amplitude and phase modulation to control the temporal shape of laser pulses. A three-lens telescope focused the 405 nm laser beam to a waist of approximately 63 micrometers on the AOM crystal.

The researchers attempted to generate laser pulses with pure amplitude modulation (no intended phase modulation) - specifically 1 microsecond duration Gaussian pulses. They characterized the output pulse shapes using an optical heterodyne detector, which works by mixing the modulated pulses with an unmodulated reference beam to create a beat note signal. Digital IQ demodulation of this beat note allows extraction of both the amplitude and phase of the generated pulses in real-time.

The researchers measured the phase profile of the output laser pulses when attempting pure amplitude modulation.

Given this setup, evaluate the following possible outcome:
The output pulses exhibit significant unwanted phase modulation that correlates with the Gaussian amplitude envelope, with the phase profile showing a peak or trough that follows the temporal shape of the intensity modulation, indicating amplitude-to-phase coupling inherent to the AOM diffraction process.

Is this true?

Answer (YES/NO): YES